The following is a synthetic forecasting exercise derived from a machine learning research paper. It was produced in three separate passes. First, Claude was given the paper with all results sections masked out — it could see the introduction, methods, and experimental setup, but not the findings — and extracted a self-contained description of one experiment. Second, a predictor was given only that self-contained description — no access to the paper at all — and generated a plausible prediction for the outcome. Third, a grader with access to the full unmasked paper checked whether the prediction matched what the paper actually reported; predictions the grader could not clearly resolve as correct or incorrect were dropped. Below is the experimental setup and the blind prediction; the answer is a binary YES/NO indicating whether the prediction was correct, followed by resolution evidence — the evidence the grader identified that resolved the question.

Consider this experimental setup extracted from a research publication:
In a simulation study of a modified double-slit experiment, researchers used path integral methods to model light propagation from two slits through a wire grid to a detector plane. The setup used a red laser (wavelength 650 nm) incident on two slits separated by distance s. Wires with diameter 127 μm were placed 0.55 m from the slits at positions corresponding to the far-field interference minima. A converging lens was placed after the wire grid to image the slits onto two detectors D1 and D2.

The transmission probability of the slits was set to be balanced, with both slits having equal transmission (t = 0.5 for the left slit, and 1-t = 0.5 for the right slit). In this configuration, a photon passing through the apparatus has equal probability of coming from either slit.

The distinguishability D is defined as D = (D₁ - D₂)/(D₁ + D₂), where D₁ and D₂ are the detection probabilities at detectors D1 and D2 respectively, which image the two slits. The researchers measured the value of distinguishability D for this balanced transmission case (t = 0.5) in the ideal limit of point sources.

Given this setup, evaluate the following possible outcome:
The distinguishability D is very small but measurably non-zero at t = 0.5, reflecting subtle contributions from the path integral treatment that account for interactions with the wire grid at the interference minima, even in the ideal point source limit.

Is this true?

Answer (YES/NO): NO